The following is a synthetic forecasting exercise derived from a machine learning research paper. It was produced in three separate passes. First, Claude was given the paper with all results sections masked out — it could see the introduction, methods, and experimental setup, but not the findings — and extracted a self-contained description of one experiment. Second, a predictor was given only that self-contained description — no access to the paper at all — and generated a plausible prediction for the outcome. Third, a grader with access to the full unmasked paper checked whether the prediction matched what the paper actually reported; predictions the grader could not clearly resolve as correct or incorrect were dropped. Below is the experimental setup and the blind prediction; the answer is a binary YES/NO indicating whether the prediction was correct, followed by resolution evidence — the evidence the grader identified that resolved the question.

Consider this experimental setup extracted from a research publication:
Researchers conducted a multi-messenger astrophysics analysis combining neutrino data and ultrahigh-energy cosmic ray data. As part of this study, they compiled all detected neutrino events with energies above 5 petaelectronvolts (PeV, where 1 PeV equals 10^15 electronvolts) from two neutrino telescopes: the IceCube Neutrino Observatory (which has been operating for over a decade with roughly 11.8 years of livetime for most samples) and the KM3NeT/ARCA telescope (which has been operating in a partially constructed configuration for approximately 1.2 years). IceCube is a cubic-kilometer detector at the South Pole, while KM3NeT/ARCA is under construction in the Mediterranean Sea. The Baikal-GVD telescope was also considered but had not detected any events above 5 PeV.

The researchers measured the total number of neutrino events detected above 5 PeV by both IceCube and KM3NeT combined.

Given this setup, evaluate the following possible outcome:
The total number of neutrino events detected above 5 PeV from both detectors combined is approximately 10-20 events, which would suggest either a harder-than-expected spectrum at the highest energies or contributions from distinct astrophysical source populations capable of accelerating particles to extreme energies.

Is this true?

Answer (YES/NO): NO